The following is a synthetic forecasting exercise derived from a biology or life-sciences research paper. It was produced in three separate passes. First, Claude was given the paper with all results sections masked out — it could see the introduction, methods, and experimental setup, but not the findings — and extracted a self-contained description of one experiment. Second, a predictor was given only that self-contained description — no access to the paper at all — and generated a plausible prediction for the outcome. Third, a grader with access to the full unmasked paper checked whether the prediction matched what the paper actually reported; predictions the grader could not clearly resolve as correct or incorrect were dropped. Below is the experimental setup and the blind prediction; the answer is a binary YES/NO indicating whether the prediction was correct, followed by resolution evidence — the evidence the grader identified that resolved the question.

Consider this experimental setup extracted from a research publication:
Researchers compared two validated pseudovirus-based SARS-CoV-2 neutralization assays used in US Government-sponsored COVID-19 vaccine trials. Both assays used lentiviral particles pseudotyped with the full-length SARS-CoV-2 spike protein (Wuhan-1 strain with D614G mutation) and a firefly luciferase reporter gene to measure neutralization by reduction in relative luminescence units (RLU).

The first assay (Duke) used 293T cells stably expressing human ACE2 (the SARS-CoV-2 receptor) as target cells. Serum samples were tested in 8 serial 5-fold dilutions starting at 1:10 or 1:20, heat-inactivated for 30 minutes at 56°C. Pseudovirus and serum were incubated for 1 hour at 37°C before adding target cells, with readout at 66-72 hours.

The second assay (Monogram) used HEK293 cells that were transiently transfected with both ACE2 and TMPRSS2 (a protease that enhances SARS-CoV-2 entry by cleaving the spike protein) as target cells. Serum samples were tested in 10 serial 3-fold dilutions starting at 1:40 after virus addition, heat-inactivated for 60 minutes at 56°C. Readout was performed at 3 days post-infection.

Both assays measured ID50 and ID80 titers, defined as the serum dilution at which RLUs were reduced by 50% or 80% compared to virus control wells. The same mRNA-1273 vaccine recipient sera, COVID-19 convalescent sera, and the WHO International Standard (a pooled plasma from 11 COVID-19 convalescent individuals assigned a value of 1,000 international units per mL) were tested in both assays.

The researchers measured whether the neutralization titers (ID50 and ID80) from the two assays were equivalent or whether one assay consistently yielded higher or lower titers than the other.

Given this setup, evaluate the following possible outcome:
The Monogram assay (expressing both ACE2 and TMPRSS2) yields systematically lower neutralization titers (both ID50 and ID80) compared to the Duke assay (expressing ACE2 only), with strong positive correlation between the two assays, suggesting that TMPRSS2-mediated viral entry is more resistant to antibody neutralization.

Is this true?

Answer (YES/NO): NO